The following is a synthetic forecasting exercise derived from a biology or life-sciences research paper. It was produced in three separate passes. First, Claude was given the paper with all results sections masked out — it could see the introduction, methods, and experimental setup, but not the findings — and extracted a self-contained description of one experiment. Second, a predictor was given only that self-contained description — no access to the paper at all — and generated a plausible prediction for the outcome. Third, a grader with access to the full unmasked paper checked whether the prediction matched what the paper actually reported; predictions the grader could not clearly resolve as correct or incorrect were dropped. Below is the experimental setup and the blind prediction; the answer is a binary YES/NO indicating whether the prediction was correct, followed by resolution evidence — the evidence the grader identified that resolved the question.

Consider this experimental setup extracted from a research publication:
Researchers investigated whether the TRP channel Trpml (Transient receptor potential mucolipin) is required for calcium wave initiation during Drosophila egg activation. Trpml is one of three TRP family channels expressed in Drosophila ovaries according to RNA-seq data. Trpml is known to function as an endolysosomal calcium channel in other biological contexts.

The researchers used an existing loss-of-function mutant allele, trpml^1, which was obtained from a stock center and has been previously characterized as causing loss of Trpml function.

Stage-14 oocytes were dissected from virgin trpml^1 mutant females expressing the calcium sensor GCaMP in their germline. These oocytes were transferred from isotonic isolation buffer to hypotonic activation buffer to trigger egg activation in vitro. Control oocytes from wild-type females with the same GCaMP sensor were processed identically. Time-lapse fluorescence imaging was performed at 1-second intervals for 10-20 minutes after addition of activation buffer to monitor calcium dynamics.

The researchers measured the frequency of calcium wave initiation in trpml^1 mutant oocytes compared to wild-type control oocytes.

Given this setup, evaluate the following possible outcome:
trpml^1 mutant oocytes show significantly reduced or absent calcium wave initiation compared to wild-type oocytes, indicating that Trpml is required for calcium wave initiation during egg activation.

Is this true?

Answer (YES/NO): NO